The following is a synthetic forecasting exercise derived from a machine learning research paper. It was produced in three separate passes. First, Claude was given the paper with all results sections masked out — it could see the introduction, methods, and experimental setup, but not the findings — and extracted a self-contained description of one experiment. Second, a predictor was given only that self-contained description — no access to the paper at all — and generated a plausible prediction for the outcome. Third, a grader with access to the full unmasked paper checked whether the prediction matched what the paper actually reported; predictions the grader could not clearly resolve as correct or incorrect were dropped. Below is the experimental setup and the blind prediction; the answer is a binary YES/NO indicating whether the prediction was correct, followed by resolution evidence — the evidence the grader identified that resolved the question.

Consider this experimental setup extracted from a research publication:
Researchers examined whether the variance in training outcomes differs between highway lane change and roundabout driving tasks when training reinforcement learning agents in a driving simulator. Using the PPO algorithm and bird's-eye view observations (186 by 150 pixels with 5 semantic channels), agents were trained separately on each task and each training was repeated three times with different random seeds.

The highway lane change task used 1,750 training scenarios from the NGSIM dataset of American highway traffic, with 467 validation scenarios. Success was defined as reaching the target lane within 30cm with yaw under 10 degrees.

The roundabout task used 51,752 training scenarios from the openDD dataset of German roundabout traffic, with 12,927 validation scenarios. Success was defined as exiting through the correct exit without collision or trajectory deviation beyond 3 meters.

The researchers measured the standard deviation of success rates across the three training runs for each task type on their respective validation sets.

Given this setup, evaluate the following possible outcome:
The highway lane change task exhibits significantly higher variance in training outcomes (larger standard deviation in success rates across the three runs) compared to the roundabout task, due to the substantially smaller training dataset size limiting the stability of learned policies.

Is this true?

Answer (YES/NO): NO